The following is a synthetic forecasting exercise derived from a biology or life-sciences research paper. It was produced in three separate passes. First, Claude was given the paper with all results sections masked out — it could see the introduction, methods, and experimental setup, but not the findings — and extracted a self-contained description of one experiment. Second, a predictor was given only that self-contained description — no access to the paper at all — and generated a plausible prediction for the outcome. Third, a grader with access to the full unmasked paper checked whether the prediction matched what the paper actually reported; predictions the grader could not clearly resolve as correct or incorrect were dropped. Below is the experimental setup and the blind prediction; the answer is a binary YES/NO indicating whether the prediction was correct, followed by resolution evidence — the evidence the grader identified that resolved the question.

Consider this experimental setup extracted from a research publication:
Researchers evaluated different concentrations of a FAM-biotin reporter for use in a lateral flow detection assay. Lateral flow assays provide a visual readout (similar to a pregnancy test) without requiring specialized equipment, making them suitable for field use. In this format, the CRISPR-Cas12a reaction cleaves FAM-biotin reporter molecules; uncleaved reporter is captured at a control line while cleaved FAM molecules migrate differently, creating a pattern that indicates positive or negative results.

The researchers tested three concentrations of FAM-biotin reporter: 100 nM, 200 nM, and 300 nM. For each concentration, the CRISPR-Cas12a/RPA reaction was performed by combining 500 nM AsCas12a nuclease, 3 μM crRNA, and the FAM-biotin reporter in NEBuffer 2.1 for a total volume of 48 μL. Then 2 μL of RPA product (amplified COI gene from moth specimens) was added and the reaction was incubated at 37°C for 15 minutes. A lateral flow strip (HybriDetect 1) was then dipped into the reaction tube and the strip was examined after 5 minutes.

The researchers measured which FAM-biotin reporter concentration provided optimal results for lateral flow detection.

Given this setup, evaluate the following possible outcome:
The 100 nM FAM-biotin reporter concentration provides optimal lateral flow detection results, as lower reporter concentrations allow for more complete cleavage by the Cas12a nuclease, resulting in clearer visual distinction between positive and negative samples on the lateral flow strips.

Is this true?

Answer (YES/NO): NO